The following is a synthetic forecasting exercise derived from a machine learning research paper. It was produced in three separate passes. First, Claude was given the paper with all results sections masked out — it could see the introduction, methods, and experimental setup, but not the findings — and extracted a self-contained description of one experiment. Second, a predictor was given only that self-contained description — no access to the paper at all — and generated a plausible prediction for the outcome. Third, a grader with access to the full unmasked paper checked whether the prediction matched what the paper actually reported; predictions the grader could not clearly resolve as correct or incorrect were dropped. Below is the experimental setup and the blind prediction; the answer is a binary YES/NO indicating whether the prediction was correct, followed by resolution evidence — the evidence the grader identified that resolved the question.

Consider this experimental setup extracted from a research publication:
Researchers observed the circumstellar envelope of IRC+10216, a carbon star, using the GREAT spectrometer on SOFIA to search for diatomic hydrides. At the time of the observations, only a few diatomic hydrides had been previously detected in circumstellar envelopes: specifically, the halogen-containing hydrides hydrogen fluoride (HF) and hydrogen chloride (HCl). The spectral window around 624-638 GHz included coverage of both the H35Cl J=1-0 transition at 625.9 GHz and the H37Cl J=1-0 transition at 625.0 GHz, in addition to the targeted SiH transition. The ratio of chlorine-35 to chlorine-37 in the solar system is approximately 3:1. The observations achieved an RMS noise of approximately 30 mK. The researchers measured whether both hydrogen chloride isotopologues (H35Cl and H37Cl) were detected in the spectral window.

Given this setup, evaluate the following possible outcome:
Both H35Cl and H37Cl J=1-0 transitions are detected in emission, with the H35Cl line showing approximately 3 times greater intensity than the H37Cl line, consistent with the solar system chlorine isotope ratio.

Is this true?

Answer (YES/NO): NO